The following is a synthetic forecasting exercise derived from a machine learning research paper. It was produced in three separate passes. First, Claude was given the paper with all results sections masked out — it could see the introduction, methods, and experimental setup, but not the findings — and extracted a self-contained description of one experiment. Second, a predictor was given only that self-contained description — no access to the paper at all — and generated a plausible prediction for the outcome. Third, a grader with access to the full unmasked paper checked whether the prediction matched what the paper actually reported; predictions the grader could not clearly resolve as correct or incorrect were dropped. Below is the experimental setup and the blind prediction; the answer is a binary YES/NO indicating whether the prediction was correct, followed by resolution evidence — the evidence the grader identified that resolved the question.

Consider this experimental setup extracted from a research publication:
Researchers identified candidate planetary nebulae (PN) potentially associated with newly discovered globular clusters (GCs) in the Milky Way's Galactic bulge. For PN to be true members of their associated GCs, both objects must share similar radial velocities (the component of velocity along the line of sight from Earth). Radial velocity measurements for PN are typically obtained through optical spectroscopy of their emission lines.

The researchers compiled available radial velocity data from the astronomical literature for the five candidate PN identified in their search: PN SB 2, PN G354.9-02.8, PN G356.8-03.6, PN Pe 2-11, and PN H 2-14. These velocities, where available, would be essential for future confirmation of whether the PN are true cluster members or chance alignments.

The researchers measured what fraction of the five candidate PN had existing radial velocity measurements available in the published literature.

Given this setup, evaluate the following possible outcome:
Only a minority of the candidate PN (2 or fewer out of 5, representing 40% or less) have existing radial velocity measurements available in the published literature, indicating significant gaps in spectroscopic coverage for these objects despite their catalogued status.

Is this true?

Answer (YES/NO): NO